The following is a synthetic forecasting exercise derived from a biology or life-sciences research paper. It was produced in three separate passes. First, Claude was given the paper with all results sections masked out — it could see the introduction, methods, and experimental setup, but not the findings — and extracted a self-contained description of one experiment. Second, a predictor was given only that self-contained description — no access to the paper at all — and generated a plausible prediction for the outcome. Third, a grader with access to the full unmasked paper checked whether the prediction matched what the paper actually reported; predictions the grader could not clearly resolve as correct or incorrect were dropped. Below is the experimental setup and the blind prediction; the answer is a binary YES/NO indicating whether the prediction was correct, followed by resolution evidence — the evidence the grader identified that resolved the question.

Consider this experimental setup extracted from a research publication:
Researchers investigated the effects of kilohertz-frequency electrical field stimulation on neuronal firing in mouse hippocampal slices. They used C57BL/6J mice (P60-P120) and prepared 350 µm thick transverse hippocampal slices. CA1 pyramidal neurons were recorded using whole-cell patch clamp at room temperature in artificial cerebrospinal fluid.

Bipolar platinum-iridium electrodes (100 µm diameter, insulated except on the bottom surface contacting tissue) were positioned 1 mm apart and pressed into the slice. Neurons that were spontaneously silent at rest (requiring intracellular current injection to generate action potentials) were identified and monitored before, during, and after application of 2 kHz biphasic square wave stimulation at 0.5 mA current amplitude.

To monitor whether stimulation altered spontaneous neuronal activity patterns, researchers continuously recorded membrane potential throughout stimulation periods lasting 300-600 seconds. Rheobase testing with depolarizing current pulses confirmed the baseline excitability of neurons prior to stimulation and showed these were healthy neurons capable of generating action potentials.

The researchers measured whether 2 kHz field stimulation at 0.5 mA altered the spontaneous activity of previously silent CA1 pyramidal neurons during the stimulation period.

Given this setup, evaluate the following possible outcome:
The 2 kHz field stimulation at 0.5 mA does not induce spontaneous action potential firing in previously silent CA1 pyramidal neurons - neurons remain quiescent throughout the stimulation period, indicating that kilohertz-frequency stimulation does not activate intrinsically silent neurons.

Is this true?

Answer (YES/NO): NO